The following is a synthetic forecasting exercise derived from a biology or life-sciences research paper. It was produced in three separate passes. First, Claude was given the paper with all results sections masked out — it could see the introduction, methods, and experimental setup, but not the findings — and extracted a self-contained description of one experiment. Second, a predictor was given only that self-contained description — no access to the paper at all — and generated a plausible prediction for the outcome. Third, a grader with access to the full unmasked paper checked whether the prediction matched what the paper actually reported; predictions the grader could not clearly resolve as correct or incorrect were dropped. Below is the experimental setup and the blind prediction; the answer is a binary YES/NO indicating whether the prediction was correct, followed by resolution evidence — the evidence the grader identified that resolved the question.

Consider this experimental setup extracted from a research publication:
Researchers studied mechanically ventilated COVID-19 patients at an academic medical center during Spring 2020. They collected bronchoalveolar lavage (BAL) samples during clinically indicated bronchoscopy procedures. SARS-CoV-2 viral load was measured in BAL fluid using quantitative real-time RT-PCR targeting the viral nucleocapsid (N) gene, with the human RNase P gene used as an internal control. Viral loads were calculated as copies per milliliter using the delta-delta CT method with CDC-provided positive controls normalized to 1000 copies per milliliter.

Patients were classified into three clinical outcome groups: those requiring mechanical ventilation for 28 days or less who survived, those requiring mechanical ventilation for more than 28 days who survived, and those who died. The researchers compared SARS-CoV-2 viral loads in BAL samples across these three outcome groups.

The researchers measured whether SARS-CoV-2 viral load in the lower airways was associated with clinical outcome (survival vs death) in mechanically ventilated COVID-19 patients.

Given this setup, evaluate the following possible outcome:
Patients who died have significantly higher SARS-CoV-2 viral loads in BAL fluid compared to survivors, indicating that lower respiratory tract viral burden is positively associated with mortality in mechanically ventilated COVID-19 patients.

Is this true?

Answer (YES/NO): YES